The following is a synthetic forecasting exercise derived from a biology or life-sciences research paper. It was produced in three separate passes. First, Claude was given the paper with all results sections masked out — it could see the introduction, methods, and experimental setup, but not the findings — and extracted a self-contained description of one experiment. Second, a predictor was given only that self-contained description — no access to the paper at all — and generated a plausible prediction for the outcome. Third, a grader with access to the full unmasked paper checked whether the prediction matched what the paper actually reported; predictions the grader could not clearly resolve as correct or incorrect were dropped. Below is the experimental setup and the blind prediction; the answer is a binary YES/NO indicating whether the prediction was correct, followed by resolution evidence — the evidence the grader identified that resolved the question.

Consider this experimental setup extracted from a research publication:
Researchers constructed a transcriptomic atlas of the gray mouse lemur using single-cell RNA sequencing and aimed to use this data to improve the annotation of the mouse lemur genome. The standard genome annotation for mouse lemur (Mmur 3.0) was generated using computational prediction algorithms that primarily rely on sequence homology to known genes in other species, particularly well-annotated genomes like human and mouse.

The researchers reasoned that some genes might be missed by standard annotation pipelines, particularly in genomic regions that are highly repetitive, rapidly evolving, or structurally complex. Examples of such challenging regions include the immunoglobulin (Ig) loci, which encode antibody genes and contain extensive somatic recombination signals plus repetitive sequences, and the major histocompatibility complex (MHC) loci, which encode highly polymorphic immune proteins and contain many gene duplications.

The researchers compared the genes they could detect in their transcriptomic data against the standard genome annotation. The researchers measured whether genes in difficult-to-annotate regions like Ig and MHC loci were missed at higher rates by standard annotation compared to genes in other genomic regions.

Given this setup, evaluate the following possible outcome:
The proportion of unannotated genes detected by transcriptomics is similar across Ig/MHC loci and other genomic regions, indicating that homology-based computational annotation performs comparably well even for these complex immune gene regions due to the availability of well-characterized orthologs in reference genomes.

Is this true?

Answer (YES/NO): NO